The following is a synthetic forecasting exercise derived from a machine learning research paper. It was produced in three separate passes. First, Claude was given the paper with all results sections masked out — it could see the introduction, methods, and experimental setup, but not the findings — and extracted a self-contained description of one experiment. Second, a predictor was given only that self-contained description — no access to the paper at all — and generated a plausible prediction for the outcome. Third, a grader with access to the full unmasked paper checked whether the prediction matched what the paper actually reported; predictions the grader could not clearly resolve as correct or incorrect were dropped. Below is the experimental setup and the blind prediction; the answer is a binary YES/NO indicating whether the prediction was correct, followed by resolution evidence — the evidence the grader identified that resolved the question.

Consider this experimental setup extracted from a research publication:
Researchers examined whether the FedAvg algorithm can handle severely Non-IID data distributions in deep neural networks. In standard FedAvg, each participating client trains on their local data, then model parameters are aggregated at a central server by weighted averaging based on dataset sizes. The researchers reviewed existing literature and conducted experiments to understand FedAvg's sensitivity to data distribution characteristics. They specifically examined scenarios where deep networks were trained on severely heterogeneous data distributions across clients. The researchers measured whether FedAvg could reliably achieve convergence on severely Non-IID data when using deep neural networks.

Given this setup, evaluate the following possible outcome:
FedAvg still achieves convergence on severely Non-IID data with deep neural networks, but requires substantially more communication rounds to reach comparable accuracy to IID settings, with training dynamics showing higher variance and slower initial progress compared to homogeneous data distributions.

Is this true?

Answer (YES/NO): NO